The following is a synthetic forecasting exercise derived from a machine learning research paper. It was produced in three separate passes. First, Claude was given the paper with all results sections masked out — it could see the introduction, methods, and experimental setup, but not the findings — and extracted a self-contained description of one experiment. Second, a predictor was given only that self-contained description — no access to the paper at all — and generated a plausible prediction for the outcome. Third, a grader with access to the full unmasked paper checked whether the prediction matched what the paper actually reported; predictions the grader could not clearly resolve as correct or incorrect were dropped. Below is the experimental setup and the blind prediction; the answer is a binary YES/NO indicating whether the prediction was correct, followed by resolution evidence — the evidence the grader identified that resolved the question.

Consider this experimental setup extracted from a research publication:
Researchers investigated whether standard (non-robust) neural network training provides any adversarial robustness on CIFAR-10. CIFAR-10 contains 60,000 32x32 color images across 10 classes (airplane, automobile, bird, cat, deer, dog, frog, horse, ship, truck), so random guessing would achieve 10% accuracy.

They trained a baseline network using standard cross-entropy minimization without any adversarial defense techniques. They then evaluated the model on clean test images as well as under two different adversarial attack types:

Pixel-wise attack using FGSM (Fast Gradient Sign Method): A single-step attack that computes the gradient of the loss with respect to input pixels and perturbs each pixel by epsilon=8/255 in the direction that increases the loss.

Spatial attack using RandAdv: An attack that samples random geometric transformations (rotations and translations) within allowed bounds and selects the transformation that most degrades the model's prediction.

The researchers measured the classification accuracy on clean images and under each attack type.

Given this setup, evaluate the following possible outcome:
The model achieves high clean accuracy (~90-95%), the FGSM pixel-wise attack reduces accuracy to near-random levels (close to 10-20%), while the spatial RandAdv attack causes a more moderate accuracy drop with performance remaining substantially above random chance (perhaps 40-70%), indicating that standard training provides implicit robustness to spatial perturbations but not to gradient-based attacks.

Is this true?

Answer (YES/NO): NO